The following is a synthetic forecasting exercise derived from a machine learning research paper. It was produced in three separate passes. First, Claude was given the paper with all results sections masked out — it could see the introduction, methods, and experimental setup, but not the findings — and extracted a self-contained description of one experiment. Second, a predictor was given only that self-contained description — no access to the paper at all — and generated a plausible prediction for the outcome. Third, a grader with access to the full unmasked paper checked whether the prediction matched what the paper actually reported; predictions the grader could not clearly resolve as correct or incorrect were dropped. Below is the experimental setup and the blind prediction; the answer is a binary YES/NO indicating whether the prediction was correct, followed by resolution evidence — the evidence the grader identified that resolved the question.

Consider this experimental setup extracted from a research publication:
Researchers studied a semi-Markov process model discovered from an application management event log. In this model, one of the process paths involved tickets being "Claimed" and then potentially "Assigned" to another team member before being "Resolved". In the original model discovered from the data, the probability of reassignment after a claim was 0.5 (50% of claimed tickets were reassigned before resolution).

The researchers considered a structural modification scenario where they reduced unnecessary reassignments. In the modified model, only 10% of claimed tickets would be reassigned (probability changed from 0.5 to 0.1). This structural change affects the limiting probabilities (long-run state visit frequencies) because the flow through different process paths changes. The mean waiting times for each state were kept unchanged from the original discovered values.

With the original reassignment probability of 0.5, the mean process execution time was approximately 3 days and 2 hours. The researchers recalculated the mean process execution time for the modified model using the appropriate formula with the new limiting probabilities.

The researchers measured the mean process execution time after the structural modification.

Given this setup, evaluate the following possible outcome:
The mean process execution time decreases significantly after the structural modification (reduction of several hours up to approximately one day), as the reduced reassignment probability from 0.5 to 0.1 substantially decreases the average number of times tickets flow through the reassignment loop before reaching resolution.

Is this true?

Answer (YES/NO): NO